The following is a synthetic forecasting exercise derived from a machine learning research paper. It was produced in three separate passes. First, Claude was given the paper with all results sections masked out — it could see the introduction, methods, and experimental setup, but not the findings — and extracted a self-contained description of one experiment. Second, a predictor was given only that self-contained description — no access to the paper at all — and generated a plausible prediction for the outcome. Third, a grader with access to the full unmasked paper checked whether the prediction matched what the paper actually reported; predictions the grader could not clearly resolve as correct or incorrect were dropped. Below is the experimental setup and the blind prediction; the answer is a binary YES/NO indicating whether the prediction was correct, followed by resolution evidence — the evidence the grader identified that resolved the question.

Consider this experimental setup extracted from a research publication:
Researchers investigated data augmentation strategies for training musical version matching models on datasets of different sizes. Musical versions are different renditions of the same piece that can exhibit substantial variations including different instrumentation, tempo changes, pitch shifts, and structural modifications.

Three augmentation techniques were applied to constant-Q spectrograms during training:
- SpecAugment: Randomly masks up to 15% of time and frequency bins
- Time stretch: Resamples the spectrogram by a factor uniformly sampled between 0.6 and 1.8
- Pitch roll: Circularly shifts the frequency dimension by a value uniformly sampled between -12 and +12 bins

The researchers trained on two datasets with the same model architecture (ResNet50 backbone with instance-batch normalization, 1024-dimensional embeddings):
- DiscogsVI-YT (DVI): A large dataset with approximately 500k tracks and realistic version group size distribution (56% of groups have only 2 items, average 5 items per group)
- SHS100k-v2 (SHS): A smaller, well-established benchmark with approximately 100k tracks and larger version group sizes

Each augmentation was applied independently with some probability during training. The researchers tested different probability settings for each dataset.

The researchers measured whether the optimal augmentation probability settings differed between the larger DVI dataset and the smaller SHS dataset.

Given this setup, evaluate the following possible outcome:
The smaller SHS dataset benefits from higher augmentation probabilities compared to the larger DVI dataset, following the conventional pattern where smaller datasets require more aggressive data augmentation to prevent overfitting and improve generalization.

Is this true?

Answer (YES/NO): YES